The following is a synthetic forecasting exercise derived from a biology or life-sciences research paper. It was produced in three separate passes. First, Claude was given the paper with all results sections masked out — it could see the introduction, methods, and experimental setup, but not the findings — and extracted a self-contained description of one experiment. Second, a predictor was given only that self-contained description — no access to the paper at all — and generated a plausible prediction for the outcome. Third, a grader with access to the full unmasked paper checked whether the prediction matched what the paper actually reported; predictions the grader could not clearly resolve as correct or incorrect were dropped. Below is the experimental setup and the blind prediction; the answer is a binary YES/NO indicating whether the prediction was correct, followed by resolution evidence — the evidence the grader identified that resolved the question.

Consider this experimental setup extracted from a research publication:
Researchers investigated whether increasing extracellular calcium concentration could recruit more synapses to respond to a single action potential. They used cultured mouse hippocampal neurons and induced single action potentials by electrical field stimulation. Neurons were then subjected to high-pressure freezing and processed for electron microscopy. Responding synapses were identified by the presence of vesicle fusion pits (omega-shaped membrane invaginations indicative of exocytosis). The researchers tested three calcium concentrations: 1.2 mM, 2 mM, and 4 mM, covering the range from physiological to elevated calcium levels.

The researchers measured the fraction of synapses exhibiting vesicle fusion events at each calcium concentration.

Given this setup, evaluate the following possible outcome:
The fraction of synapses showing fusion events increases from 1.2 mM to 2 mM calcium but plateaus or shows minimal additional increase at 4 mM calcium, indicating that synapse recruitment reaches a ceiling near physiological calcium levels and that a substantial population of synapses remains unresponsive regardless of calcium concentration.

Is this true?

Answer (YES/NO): NO